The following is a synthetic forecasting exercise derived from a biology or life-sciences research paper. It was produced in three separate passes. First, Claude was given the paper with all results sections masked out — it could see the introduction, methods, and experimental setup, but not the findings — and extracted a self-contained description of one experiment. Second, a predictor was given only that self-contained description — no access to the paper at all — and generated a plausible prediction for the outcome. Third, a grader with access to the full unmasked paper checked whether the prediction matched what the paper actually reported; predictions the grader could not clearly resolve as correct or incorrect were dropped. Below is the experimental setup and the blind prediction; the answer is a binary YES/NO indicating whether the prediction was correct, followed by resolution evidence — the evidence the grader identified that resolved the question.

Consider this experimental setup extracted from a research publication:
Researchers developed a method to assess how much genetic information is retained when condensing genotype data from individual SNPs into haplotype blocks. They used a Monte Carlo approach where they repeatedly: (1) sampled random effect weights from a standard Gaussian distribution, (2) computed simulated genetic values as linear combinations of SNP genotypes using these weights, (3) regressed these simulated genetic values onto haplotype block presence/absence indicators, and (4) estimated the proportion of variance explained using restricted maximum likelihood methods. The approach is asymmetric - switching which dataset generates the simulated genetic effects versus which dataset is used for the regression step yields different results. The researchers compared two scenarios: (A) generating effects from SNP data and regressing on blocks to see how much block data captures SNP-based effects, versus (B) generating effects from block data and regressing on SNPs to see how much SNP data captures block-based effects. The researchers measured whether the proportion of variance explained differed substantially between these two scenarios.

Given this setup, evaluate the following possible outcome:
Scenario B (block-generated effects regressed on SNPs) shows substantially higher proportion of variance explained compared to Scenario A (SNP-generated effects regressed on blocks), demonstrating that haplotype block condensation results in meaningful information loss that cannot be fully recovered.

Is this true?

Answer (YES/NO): NO